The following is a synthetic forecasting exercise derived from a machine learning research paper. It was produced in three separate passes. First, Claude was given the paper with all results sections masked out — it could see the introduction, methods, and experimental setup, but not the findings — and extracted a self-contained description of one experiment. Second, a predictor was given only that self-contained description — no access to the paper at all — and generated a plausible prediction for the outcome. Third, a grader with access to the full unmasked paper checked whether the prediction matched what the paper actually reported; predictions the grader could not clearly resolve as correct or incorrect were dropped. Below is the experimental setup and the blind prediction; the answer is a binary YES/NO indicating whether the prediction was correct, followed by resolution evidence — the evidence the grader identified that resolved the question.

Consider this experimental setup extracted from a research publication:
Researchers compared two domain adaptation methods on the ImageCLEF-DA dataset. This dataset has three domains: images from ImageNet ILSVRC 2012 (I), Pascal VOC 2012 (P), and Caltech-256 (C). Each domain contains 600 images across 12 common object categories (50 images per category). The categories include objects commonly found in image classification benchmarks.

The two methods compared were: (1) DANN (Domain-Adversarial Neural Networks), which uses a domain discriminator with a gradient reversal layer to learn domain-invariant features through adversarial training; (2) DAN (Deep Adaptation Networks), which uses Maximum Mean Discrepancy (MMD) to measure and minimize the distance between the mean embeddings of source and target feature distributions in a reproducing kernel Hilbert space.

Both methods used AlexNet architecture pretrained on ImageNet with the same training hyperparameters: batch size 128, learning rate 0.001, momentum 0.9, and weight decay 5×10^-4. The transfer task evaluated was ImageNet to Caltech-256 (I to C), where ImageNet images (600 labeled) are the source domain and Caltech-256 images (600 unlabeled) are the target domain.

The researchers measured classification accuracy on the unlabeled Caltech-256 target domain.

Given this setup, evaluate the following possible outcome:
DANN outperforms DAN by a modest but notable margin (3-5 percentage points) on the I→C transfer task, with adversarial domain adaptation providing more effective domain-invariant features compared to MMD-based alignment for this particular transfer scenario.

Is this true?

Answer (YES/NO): NO